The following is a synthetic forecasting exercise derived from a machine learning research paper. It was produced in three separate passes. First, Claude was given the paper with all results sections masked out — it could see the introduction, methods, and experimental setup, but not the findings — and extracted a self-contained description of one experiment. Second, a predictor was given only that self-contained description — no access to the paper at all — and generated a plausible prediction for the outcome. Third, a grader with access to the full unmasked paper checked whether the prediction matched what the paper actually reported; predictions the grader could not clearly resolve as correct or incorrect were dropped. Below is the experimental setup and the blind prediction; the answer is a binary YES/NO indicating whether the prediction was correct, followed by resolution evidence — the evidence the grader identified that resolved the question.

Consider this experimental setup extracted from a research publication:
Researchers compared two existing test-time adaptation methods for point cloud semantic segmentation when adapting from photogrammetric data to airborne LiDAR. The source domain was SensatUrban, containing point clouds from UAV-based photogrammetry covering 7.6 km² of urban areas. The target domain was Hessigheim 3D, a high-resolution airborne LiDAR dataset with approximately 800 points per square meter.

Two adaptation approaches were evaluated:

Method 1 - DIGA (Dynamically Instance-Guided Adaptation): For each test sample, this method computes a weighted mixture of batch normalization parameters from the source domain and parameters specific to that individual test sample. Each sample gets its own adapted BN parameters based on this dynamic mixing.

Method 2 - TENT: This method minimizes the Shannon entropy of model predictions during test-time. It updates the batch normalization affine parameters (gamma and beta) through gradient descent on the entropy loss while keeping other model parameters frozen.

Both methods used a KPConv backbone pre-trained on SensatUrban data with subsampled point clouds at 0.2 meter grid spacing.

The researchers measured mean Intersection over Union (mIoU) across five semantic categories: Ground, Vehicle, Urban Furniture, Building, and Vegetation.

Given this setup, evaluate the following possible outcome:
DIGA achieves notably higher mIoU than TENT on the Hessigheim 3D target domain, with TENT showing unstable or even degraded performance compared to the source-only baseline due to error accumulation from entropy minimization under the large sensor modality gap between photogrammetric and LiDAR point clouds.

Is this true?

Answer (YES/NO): NO